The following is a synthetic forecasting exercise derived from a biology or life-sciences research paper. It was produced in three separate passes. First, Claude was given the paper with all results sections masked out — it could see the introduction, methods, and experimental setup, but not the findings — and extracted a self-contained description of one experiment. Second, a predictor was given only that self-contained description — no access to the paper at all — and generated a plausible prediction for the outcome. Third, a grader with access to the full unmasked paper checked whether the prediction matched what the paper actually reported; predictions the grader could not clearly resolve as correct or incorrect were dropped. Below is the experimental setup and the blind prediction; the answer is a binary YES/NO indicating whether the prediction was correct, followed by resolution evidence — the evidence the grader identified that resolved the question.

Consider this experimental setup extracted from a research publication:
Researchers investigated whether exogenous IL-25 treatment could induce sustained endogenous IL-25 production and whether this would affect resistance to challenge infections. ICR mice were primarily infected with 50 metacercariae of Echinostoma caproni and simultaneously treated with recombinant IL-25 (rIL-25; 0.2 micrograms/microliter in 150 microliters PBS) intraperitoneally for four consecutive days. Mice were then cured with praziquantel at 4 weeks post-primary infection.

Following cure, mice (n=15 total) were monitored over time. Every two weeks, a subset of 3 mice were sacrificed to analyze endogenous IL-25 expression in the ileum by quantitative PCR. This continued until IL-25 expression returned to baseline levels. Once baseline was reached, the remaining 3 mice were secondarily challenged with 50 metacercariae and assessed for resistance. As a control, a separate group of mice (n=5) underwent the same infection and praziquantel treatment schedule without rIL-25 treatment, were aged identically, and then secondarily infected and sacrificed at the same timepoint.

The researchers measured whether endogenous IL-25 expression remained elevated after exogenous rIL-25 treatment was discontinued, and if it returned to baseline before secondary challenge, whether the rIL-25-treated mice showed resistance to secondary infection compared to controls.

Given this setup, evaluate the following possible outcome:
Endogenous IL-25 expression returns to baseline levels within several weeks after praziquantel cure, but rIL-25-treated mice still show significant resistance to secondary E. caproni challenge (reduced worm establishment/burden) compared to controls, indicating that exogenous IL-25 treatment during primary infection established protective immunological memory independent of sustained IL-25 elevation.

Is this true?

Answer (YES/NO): NO